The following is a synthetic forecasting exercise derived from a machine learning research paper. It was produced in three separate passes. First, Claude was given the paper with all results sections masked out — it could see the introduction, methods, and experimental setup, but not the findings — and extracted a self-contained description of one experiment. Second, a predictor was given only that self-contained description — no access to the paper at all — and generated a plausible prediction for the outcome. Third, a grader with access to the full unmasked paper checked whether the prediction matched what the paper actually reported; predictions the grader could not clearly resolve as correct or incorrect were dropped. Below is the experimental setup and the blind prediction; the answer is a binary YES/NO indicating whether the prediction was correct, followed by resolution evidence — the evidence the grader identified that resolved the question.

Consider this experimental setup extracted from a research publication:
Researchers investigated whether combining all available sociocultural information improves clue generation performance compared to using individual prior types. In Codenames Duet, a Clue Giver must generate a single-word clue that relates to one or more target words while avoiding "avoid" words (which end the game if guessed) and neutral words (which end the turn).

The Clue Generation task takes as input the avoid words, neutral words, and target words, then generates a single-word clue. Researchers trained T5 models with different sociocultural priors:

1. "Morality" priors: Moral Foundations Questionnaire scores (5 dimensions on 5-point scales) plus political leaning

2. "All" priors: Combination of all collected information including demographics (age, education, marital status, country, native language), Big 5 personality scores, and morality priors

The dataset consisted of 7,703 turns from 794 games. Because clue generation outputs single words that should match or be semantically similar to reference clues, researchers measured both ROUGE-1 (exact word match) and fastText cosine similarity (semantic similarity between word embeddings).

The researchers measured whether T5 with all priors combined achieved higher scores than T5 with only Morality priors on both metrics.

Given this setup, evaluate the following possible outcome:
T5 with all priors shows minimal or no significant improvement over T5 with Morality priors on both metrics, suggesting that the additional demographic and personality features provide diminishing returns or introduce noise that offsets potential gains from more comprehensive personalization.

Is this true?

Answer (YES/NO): NO